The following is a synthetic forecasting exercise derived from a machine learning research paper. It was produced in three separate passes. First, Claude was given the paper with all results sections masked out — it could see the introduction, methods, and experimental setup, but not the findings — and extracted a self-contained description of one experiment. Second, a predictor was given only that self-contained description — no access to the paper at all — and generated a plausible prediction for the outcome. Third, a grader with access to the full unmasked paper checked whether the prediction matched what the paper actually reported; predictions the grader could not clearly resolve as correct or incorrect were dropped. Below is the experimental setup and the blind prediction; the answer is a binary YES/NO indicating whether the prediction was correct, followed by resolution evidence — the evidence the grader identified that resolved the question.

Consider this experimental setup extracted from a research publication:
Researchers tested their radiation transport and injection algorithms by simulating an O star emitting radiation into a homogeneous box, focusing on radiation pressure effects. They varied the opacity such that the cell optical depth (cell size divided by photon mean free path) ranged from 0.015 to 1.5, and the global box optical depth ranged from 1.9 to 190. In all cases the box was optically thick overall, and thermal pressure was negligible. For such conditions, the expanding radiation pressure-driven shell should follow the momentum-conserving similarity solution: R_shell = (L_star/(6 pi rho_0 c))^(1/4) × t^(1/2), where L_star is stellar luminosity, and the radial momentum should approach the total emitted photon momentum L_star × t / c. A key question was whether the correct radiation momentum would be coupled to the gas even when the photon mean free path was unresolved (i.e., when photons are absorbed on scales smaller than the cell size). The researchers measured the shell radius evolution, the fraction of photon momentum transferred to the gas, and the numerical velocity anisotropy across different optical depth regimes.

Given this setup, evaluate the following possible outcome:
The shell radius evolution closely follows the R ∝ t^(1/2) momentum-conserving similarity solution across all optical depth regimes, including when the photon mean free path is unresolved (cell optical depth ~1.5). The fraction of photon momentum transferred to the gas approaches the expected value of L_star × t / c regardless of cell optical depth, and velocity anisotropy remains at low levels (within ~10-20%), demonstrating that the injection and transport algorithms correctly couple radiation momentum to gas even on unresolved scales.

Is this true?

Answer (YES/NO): YES